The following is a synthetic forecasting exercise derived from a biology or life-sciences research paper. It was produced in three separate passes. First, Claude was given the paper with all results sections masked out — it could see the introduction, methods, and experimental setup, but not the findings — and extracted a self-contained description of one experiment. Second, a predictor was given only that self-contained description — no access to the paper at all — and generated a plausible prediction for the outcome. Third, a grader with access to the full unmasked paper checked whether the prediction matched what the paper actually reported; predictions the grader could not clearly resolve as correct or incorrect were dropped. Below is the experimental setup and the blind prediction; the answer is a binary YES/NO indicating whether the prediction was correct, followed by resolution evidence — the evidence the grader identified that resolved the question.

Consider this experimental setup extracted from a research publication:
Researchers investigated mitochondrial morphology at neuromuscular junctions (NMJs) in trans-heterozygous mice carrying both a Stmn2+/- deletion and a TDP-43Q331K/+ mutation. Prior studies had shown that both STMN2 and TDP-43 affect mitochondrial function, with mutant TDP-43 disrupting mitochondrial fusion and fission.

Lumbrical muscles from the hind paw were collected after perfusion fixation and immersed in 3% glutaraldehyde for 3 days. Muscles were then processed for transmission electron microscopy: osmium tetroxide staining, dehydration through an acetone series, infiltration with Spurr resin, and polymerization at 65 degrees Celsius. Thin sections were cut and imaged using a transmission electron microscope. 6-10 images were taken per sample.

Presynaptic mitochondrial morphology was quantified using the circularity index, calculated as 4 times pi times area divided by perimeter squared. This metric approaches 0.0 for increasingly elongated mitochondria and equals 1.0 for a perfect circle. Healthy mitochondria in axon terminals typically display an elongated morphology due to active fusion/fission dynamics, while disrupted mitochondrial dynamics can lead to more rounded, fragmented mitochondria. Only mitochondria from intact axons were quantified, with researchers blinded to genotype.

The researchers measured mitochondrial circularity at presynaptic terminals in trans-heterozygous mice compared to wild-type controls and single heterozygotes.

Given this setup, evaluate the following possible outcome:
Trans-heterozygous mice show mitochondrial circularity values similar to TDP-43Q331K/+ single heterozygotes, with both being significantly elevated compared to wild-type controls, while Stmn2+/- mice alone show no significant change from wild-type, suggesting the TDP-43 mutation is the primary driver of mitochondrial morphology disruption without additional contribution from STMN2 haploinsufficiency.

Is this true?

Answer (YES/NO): NO